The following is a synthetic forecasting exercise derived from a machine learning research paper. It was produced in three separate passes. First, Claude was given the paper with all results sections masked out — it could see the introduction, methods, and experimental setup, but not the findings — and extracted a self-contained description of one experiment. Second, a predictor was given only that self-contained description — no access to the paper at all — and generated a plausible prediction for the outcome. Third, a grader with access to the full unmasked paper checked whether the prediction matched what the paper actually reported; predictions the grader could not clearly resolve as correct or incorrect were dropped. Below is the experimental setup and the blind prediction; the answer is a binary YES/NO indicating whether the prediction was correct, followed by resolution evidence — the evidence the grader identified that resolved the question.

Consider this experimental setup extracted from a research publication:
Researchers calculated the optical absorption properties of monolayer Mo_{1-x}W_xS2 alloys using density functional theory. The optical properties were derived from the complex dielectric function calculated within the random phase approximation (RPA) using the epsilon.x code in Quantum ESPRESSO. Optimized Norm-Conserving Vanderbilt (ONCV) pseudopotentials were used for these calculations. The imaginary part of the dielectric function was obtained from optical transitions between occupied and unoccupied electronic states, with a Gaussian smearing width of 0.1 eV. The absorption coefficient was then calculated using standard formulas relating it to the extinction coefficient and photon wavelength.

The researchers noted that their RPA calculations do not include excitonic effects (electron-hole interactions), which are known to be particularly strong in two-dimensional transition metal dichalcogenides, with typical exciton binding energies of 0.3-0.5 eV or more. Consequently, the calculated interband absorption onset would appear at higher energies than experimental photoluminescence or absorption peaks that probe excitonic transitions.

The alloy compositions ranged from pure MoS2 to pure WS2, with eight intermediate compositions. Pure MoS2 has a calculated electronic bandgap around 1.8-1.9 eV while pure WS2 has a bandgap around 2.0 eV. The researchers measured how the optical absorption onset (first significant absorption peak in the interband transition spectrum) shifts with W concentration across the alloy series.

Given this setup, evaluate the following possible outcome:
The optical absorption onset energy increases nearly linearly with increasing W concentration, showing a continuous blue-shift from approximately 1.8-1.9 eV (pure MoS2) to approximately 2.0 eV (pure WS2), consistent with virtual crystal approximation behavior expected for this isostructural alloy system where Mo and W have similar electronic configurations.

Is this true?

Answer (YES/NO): NO